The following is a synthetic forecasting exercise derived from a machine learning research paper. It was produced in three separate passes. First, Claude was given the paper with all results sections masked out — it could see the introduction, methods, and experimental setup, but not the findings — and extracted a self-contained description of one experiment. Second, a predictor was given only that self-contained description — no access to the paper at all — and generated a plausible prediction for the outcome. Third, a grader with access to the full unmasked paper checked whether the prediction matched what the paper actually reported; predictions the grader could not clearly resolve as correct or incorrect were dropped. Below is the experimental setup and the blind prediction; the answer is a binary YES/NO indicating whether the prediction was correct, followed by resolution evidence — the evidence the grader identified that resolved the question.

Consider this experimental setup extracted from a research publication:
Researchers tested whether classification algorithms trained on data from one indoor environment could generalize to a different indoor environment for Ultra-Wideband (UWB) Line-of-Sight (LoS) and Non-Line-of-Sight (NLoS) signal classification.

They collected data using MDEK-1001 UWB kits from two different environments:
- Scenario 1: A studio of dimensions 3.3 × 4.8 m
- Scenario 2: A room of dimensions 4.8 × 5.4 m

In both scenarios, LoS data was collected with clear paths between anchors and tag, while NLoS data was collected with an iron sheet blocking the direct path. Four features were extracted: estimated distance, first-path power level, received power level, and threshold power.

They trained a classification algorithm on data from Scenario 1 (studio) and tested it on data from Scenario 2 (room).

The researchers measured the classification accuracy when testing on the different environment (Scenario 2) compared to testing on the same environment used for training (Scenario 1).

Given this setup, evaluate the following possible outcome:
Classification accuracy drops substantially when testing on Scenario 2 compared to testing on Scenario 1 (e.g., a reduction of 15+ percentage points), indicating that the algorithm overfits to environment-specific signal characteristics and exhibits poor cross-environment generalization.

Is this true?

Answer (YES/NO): NO